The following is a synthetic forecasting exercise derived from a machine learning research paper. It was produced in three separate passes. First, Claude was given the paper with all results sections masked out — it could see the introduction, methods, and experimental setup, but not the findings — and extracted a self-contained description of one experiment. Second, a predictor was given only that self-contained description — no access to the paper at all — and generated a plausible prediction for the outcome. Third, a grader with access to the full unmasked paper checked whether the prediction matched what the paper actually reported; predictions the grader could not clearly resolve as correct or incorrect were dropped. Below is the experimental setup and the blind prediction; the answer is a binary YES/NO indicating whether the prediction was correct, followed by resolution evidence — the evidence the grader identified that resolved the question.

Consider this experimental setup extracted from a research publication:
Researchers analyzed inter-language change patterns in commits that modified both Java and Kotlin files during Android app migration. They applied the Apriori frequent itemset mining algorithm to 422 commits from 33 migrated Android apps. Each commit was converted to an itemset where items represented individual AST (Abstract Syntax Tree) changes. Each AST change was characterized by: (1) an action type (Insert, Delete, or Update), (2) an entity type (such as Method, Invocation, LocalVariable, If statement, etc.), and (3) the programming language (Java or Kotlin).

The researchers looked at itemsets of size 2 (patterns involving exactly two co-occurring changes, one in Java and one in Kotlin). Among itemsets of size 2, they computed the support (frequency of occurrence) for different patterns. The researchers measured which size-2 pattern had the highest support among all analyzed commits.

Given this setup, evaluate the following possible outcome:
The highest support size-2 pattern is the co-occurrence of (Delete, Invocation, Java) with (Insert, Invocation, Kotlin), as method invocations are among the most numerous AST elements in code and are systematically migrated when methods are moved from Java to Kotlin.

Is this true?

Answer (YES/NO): NO